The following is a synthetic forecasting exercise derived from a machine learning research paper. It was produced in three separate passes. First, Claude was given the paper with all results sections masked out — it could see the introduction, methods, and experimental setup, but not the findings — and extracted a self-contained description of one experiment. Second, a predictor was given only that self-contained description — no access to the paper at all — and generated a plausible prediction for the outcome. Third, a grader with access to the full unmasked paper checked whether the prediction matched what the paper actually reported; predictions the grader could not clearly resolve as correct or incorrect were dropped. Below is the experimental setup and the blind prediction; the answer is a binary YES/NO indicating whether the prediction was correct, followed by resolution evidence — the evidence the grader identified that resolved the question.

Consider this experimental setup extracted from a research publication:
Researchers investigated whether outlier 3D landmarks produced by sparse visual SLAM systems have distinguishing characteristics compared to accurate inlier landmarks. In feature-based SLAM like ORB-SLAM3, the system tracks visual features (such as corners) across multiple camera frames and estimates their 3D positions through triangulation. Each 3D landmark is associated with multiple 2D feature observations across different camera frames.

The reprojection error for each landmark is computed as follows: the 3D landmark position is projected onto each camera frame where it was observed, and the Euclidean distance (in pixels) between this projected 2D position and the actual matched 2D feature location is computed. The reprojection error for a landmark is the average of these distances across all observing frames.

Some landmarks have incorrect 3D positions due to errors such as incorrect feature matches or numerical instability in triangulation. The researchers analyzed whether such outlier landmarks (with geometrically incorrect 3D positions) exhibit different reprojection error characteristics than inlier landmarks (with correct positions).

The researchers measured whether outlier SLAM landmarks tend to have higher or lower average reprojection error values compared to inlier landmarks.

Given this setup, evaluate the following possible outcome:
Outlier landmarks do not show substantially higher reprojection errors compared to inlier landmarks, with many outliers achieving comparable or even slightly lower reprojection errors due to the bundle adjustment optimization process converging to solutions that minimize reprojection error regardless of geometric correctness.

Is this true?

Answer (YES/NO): NO